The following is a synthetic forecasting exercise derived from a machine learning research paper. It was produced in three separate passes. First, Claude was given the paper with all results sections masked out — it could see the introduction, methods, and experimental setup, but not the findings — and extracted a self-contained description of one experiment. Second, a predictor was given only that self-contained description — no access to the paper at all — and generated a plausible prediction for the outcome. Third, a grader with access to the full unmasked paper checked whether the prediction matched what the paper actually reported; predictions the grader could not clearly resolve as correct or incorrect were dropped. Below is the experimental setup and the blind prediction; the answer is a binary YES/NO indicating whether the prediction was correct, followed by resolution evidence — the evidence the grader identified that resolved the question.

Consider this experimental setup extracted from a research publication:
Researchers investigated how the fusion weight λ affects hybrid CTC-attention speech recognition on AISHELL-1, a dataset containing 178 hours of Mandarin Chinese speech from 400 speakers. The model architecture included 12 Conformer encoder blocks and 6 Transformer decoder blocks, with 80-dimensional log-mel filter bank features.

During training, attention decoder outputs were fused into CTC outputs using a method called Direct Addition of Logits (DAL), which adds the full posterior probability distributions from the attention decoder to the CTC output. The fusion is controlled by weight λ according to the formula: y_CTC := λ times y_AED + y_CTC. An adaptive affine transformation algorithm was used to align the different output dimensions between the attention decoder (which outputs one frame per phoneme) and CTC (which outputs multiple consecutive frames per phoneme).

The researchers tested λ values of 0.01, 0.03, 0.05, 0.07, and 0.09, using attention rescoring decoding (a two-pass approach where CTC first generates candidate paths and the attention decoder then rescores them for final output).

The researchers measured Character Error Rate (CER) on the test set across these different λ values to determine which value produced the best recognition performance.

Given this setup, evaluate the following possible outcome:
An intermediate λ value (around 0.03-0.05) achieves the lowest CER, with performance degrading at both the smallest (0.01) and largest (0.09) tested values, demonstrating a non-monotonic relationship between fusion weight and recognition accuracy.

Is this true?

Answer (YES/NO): YES